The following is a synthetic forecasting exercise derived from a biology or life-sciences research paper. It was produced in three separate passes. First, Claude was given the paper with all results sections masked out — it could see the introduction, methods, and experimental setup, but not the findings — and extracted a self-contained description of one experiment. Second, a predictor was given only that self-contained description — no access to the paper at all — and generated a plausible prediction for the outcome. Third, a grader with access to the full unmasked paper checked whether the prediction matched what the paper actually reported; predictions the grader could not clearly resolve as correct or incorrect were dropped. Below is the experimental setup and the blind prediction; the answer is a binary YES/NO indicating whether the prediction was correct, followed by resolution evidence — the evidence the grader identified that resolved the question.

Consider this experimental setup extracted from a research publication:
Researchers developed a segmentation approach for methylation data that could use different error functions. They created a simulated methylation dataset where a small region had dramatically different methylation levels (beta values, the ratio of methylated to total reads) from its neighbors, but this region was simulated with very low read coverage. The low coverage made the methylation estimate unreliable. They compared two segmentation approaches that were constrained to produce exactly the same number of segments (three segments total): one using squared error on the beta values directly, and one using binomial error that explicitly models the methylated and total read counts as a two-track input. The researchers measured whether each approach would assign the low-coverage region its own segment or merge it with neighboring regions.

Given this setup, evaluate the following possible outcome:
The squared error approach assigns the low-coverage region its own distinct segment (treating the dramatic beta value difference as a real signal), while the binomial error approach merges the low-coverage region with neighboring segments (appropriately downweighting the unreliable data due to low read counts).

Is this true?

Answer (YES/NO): YES